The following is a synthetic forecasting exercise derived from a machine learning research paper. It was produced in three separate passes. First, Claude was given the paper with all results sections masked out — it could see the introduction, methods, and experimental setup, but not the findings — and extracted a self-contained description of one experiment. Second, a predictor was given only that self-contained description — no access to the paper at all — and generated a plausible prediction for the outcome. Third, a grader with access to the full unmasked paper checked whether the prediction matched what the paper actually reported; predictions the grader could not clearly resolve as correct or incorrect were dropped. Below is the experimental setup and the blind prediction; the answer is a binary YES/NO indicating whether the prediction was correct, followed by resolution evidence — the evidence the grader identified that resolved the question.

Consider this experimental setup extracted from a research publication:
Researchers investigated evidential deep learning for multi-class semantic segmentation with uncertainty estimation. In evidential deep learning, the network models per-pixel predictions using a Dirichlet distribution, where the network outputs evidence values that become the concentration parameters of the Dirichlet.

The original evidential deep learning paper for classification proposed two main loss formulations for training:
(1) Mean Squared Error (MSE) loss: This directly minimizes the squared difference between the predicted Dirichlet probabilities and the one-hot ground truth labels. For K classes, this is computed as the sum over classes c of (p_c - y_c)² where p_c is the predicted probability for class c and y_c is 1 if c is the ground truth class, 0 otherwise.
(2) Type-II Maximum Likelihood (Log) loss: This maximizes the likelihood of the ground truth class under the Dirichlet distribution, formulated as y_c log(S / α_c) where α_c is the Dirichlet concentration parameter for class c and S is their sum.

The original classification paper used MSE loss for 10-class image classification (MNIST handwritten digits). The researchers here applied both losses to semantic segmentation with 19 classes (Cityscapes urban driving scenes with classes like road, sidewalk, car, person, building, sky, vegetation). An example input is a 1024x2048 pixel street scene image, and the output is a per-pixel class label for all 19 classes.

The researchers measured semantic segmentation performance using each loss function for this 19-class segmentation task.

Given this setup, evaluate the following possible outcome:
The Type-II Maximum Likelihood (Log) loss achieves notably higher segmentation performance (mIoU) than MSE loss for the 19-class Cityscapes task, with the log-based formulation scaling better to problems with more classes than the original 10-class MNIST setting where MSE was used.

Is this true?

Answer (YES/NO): YES